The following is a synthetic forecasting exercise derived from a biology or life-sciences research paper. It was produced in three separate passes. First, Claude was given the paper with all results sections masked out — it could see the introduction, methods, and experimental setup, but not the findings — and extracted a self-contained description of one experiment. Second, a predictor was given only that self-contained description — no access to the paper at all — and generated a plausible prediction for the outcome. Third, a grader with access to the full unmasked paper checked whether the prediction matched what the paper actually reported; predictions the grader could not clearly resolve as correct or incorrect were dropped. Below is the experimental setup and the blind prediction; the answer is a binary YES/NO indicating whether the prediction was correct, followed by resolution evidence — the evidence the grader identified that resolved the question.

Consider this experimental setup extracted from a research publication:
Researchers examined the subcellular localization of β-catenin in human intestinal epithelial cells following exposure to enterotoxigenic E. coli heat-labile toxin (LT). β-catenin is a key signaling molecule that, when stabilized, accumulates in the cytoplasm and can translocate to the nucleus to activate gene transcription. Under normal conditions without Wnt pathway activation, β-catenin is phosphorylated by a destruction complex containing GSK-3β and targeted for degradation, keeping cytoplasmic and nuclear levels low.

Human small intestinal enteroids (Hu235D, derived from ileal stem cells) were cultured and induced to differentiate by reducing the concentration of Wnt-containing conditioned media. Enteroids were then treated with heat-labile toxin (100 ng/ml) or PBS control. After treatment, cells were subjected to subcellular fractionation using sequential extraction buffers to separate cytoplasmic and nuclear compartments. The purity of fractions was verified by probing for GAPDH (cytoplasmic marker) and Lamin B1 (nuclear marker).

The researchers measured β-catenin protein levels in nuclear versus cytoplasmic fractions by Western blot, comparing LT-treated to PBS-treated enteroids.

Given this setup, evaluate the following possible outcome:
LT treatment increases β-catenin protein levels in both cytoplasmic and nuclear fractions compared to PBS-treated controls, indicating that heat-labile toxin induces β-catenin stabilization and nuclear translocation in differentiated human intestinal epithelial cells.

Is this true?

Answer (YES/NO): YES